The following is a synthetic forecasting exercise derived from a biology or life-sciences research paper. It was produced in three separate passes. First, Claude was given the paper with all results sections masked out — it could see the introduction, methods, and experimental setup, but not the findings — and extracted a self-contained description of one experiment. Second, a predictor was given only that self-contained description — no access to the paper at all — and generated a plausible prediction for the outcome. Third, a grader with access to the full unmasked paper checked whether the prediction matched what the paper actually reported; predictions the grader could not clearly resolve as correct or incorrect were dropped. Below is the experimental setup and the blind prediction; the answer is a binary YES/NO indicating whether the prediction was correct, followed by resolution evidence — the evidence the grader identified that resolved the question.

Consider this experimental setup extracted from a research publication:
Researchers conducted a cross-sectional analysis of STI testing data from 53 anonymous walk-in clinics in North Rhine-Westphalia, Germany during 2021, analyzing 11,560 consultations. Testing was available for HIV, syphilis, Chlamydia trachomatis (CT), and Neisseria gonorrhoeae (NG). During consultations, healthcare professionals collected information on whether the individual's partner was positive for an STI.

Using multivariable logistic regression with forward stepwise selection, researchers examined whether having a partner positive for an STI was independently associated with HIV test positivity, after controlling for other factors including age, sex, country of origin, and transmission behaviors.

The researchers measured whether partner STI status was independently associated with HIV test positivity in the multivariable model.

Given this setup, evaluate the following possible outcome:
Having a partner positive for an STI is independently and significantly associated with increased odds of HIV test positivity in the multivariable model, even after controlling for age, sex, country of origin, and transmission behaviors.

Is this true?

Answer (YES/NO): YES